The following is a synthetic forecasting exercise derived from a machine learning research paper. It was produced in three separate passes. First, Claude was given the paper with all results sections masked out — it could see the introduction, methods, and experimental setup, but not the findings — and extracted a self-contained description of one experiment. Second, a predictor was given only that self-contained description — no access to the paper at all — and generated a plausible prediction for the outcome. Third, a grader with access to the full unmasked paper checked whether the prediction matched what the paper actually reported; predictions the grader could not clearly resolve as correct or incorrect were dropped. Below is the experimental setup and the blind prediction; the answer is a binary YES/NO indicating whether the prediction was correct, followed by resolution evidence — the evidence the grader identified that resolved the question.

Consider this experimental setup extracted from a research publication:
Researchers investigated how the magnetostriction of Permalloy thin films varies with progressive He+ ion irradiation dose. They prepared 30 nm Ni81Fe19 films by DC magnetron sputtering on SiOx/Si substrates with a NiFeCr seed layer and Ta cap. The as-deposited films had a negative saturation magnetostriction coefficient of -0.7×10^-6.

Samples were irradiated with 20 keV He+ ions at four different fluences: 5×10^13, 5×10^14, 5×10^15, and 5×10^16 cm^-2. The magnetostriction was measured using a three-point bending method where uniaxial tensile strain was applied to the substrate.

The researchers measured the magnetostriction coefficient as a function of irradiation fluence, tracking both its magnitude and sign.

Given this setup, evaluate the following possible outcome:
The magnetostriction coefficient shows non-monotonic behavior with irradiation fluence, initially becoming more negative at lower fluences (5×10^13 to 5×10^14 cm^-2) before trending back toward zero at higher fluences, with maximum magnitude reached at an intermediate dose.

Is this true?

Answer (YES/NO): NO